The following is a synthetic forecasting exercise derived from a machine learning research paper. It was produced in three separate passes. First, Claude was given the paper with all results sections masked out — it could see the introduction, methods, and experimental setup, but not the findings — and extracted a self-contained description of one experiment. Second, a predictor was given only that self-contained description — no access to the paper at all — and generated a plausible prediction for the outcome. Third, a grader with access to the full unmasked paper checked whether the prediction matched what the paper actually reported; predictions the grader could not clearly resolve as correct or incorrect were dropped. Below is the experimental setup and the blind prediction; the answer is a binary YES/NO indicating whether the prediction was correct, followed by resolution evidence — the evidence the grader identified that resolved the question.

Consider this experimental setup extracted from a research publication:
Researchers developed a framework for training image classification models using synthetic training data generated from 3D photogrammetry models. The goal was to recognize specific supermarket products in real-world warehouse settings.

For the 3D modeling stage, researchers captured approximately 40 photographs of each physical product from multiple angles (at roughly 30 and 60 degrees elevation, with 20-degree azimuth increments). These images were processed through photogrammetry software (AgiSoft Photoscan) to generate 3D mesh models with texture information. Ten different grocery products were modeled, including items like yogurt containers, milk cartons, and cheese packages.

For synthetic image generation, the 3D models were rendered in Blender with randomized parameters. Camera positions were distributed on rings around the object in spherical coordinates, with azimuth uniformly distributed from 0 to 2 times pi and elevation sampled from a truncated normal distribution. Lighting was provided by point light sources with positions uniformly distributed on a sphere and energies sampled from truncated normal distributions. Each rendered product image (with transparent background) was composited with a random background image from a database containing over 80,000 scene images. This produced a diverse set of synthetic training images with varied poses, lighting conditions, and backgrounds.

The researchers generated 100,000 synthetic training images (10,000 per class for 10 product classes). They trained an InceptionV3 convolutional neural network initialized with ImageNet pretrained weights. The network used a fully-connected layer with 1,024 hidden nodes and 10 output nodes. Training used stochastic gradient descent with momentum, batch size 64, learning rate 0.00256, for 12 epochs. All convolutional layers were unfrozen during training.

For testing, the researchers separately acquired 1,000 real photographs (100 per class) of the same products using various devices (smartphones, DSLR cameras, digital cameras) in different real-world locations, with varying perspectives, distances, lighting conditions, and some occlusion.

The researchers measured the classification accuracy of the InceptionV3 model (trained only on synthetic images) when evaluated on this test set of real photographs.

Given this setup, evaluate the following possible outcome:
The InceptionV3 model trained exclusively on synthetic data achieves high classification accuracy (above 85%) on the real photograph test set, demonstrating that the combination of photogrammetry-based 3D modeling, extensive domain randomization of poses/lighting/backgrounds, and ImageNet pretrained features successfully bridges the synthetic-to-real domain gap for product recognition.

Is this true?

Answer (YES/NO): YES